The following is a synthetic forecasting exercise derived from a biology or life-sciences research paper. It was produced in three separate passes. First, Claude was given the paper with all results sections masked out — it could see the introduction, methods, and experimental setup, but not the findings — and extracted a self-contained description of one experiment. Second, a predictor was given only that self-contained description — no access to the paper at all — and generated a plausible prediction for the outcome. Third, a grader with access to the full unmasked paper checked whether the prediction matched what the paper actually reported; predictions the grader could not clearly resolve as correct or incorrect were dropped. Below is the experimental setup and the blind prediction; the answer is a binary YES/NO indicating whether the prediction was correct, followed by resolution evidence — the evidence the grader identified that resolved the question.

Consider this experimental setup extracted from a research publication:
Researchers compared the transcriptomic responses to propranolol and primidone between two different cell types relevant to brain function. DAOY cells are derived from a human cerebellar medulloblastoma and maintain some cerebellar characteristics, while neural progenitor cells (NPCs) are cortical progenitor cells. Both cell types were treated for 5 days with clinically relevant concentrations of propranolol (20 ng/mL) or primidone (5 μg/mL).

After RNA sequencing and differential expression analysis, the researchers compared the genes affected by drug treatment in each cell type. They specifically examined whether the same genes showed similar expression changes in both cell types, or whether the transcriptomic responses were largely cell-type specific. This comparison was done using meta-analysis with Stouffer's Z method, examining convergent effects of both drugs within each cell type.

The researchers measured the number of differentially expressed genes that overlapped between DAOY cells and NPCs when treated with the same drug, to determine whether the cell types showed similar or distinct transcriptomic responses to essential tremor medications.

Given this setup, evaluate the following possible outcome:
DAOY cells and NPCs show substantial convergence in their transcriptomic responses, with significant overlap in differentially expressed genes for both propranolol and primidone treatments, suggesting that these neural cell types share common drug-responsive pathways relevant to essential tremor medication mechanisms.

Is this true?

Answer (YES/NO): YES